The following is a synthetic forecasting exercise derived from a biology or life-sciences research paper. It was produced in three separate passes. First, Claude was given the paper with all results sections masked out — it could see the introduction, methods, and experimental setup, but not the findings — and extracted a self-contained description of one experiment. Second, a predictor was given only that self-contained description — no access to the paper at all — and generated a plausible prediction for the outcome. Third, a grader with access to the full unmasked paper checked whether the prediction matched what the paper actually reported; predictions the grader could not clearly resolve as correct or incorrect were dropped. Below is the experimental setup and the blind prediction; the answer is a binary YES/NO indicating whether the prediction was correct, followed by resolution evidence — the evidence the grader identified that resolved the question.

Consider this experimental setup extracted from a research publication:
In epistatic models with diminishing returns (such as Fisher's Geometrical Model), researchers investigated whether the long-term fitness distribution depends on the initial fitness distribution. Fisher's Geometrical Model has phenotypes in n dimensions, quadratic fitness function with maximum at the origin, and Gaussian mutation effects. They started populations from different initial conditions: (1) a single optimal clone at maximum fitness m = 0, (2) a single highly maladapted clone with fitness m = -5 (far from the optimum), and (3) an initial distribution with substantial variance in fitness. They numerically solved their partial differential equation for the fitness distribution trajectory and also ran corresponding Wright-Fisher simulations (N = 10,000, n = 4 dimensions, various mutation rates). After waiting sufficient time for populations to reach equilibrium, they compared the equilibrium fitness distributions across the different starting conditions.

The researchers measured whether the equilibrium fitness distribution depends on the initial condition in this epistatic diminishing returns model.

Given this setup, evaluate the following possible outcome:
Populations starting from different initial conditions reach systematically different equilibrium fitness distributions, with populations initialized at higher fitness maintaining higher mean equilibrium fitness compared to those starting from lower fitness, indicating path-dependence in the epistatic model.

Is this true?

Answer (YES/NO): NO